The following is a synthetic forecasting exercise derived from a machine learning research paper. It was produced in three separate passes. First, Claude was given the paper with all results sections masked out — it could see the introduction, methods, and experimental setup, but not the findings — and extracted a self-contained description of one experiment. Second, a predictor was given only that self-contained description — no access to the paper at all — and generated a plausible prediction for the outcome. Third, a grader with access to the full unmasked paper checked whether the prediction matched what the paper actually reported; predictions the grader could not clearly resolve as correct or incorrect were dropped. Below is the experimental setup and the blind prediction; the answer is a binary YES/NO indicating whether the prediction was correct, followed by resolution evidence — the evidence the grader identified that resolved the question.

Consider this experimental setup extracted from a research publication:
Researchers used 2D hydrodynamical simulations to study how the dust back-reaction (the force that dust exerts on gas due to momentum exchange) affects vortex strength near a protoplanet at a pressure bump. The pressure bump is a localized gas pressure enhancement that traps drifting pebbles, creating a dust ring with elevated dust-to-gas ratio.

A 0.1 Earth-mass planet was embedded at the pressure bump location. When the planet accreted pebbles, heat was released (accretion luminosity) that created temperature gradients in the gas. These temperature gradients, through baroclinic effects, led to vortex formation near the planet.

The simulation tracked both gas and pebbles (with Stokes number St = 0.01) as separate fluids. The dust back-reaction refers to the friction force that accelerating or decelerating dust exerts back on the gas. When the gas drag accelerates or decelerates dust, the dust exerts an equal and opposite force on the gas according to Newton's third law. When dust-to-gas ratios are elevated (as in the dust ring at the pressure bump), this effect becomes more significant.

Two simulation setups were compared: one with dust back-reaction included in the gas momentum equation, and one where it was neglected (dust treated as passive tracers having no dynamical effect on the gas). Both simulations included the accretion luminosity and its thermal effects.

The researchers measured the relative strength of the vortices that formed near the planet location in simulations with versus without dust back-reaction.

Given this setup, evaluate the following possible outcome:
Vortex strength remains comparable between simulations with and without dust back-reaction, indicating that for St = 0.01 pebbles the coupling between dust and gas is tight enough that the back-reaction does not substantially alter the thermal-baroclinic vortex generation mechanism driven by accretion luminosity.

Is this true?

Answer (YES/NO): NO